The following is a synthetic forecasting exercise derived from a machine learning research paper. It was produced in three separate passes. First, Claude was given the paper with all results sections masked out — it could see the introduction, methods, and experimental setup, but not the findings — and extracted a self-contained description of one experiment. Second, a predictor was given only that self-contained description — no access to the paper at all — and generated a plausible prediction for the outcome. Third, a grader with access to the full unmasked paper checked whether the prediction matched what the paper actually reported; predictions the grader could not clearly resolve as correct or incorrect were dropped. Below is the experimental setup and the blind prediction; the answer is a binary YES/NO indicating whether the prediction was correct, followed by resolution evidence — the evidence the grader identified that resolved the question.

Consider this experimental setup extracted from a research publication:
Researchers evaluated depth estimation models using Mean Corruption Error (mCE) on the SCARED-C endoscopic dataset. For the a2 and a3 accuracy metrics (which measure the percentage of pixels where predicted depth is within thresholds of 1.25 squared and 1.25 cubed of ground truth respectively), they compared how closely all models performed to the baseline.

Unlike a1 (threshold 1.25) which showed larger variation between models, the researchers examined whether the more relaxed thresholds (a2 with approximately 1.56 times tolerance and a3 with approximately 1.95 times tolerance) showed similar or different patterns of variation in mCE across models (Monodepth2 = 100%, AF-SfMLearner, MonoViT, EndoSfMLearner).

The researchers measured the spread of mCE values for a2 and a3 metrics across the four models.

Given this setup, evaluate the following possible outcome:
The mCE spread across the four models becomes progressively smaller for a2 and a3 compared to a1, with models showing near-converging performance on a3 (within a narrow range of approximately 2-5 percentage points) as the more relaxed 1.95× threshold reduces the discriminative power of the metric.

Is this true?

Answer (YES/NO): NO